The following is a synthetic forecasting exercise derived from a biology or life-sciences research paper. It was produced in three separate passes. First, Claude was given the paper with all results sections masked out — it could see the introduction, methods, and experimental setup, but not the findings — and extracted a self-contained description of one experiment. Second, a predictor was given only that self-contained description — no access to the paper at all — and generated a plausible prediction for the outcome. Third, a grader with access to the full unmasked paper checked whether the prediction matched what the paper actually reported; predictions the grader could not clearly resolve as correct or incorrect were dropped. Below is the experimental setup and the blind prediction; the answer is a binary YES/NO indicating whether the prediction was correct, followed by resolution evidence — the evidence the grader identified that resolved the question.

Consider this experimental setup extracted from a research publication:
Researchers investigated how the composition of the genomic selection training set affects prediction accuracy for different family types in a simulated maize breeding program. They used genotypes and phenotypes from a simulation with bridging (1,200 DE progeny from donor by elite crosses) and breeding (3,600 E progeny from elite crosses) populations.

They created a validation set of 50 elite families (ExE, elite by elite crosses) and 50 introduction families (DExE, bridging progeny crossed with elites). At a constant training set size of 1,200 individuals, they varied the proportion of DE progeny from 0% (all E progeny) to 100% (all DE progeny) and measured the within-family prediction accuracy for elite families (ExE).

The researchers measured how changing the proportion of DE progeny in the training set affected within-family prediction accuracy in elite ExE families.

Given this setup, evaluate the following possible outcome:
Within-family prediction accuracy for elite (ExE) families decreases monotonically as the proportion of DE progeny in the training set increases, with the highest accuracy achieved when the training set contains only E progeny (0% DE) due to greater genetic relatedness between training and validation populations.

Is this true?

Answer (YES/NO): YES